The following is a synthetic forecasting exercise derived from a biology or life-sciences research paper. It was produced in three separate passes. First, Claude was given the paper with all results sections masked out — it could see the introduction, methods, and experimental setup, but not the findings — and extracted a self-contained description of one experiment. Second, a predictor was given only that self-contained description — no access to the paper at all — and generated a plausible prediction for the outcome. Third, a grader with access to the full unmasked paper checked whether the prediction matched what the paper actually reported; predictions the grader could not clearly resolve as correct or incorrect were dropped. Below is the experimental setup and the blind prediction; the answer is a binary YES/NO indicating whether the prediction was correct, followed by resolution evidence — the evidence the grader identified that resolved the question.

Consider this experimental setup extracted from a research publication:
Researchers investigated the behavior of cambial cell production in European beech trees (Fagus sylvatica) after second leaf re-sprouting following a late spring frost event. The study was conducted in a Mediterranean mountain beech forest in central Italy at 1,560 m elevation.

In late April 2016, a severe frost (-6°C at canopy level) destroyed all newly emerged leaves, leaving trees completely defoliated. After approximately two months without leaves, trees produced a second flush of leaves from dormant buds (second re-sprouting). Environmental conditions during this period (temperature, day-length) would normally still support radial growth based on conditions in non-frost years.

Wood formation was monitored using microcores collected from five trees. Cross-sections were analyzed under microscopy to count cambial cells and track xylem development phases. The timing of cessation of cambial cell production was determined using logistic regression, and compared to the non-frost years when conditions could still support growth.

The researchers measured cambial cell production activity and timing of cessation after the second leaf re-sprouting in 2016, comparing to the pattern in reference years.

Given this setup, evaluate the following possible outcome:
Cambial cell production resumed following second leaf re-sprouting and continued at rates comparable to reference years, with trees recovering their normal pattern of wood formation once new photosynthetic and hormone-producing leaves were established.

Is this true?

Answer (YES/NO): NO